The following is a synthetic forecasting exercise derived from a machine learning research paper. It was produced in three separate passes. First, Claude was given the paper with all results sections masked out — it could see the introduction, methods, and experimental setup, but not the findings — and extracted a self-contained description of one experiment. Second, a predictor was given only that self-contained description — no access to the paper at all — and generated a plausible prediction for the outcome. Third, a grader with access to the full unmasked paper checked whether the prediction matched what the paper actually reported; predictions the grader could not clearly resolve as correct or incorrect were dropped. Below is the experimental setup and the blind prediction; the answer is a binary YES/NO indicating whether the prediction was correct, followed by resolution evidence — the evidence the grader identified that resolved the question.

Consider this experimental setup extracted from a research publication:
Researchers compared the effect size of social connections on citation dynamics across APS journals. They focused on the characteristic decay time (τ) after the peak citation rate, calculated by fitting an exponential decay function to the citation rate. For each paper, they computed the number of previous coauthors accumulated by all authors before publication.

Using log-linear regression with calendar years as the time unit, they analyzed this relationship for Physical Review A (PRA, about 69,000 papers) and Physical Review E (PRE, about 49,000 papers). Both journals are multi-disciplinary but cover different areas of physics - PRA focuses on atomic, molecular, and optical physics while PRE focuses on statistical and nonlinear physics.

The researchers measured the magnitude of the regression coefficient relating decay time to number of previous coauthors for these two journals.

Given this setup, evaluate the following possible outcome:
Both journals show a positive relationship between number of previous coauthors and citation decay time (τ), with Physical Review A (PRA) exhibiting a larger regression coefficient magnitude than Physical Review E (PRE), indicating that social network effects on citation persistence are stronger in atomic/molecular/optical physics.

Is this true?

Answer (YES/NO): NO